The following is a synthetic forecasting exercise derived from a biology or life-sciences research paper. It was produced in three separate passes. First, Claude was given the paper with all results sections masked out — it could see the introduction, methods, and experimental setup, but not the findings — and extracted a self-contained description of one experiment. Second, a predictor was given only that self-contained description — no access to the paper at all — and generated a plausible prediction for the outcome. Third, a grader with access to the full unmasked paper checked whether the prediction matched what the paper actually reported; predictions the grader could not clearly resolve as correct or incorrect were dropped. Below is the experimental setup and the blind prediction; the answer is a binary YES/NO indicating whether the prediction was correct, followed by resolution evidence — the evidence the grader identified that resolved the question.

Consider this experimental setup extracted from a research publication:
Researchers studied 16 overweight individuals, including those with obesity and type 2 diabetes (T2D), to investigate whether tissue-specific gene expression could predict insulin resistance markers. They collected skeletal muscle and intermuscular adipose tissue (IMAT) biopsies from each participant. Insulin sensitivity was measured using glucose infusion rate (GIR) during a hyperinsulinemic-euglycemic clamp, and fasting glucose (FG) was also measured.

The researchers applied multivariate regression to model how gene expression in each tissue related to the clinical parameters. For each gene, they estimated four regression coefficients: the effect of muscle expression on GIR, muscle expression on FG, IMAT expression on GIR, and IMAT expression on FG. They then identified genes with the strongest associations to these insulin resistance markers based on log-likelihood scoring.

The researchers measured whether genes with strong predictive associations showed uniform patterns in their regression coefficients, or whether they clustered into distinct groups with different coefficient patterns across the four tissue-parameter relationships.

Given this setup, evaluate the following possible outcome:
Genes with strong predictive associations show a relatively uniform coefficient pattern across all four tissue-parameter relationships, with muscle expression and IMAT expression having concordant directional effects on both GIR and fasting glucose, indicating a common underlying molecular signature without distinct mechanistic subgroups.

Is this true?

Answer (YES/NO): NO